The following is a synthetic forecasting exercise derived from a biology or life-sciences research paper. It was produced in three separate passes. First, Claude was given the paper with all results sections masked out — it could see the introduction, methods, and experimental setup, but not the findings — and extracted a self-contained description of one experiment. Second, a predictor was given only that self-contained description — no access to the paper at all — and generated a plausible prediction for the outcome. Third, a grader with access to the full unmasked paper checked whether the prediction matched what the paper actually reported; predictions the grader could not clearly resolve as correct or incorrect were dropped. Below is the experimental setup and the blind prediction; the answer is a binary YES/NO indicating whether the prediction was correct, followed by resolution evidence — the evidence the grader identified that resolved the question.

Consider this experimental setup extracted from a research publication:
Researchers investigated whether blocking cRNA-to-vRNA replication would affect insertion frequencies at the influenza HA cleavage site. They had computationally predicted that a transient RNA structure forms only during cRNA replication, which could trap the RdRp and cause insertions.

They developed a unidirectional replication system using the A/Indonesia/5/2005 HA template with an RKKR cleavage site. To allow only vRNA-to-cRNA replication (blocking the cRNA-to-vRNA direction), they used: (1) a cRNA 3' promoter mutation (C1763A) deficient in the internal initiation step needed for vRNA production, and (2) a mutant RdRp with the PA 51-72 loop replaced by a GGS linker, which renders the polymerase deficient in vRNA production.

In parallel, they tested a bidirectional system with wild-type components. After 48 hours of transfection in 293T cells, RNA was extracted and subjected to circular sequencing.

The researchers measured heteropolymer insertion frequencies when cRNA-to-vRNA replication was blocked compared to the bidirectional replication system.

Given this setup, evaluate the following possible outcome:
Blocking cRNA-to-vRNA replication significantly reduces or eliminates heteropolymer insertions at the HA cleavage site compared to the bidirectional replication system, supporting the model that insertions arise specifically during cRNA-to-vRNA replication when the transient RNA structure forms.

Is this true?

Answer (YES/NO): YES